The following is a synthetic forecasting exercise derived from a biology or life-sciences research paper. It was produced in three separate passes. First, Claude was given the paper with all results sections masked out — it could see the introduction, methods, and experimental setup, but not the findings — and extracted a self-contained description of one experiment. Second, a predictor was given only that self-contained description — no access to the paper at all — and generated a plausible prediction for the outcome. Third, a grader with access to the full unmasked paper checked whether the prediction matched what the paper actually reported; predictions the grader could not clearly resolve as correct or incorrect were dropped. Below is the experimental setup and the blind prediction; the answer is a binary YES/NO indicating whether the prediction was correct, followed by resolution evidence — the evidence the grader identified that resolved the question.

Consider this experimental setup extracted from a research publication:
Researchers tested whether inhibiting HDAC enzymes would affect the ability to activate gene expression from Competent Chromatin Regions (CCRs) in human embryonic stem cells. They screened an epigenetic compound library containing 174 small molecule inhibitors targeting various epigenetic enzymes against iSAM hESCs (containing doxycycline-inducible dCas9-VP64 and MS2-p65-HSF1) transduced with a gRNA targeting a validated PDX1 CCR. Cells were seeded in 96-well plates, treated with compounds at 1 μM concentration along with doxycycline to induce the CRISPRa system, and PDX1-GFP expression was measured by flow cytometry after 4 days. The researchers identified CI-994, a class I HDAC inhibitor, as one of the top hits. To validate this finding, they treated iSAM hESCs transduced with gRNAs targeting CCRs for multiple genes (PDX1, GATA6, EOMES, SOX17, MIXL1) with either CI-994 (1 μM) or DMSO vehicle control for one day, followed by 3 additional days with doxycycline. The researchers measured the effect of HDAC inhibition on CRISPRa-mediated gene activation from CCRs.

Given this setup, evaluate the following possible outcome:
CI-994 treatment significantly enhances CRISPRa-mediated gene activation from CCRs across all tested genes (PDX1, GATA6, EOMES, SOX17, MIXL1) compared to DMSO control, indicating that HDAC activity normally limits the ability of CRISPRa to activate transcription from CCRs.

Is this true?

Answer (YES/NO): YES